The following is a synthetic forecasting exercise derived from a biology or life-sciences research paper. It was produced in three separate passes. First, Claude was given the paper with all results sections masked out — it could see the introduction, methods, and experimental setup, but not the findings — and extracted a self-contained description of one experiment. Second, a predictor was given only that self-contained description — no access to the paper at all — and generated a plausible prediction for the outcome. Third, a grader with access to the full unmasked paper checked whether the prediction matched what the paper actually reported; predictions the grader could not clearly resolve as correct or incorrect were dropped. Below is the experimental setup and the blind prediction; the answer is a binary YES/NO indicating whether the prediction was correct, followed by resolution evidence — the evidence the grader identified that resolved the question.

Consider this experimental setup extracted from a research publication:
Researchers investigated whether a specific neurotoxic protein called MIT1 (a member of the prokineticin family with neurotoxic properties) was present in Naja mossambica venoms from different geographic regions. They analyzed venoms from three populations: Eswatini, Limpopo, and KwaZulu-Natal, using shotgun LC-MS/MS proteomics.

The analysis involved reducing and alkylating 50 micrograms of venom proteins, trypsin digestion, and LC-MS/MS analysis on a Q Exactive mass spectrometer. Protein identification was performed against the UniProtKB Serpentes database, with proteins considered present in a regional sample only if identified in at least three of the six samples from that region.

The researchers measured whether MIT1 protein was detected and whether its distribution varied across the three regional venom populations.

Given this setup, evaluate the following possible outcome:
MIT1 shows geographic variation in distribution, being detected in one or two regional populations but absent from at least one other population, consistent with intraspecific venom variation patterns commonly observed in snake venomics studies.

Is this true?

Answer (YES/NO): YES